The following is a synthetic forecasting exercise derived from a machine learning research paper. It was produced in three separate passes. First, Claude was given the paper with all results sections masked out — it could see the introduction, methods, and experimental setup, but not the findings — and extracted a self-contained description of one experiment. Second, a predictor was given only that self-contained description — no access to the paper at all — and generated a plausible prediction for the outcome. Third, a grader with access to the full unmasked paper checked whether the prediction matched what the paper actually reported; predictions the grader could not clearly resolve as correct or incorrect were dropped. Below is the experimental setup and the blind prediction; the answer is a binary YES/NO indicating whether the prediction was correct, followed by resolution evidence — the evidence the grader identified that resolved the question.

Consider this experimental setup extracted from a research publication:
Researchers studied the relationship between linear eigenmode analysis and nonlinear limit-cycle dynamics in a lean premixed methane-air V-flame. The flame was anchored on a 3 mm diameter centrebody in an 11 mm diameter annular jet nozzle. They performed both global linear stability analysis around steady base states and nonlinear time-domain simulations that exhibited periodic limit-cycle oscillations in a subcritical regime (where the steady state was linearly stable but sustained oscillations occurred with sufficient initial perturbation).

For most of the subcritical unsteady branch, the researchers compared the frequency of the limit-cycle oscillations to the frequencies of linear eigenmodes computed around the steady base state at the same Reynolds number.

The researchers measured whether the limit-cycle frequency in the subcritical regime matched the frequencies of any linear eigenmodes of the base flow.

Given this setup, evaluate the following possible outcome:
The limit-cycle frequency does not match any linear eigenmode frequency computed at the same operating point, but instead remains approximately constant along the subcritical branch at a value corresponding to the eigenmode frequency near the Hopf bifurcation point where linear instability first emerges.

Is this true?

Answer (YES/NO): NO